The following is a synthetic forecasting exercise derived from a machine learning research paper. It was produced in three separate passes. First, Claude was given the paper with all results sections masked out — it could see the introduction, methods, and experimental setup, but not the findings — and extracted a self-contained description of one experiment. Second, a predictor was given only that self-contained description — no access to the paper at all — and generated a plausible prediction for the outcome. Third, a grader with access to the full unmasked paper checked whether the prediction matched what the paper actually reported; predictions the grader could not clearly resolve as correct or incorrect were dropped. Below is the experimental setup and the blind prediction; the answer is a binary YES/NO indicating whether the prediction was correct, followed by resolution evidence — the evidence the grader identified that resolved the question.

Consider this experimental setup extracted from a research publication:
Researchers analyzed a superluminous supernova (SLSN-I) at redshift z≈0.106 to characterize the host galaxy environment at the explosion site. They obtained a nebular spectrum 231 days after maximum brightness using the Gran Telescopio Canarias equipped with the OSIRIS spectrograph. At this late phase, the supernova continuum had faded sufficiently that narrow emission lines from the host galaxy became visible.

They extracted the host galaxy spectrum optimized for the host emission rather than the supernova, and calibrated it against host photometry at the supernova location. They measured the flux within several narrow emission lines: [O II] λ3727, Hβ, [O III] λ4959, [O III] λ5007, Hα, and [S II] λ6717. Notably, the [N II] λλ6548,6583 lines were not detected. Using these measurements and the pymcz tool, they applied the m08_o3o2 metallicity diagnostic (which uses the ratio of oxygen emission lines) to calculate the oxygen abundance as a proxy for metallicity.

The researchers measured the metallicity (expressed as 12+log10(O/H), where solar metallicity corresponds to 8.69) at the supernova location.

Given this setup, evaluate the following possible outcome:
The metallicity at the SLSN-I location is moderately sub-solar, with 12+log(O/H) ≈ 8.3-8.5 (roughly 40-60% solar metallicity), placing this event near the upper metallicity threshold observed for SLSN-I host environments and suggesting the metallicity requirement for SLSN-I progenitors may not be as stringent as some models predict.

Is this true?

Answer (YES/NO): NO